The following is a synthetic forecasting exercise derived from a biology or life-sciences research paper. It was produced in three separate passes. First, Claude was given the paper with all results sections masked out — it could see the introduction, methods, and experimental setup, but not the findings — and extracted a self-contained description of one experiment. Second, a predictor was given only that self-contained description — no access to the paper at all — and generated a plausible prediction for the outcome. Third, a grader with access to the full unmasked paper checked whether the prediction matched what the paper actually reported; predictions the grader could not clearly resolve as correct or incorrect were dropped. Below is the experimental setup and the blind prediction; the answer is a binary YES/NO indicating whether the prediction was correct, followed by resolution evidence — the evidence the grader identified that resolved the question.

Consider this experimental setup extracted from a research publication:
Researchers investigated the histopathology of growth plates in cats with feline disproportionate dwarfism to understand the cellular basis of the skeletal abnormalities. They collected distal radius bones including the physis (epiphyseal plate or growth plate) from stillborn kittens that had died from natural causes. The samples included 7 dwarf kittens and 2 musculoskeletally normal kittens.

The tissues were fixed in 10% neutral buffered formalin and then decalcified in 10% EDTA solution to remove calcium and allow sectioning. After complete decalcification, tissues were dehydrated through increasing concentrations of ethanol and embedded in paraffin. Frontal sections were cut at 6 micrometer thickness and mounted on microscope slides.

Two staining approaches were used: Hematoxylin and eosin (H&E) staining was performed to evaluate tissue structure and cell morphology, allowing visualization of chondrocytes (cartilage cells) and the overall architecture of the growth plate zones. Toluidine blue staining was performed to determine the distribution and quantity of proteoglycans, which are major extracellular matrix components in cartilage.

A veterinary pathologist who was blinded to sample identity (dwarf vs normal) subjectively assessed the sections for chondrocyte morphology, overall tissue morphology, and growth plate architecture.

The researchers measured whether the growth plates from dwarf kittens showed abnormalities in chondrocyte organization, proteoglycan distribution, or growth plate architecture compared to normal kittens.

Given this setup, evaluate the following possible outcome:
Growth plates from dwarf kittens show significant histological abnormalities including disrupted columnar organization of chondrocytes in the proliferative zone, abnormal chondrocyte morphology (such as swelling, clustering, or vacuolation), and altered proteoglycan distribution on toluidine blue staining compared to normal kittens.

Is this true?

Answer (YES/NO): YES